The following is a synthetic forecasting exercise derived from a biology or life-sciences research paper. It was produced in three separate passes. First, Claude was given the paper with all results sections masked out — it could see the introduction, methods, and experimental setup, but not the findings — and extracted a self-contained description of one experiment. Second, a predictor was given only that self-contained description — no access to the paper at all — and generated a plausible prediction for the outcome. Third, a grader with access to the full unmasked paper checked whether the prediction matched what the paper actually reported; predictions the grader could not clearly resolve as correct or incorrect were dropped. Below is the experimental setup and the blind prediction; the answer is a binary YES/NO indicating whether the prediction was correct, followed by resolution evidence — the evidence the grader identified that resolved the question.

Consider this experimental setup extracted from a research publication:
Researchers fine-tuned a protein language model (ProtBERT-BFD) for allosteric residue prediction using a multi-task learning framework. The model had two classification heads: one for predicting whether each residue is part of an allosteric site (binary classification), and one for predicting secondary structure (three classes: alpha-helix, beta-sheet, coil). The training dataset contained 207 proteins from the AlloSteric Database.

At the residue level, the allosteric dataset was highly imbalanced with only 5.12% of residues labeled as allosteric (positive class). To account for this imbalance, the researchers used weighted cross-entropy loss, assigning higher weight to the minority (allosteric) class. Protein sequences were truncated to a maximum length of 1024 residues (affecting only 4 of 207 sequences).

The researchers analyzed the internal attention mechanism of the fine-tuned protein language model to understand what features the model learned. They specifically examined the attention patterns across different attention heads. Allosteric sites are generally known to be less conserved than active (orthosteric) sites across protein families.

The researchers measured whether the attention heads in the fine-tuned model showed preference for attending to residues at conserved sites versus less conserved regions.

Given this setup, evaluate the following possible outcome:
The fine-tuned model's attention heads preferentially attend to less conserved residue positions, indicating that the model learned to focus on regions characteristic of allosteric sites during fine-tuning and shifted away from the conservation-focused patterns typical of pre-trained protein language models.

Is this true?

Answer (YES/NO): NO